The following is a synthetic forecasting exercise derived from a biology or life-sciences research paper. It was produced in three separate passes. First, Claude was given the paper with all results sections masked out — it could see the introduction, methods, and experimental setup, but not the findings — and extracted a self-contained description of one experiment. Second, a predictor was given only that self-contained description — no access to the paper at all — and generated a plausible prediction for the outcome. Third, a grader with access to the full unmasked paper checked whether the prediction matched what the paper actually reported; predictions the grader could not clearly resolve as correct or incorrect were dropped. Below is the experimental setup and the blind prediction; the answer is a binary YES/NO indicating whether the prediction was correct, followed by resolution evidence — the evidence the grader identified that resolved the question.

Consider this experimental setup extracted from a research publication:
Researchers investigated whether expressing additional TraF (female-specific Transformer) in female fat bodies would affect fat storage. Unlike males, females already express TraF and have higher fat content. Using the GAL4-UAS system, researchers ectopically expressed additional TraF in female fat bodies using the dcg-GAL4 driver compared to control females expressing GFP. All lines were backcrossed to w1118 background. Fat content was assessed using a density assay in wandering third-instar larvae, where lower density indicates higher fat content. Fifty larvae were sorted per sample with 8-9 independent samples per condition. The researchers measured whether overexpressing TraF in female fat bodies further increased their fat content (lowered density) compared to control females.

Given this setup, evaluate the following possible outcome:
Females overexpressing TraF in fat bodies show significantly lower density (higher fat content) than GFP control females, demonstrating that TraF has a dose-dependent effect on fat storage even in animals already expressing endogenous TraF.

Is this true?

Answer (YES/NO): NO